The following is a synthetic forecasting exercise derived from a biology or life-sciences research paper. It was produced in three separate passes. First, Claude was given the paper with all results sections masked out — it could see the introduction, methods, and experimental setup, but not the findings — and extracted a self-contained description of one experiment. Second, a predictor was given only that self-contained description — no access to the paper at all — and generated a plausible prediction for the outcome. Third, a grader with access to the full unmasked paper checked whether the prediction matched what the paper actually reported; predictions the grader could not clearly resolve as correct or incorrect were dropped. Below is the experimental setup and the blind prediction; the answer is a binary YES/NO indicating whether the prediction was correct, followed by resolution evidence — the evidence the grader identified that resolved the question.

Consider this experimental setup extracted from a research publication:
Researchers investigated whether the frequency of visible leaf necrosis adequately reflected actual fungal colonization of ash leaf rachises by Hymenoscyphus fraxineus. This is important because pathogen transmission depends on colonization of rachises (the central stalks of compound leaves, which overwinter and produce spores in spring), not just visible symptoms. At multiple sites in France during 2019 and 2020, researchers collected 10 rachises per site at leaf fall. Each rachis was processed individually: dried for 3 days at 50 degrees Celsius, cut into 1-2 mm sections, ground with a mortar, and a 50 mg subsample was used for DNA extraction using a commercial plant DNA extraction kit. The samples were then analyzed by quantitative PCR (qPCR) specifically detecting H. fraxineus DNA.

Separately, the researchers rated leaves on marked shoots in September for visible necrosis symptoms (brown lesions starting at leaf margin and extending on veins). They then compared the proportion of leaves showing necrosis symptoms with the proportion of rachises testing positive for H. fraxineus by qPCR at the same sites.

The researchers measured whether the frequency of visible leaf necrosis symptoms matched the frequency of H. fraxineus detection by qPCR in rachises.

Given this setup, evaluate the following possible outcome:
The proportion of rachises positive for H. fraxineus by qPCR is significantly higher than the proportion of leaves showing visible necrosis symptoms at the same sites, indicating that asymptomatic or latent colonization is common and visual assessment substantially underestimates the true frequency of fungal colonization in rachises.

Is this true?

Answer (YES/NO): YES